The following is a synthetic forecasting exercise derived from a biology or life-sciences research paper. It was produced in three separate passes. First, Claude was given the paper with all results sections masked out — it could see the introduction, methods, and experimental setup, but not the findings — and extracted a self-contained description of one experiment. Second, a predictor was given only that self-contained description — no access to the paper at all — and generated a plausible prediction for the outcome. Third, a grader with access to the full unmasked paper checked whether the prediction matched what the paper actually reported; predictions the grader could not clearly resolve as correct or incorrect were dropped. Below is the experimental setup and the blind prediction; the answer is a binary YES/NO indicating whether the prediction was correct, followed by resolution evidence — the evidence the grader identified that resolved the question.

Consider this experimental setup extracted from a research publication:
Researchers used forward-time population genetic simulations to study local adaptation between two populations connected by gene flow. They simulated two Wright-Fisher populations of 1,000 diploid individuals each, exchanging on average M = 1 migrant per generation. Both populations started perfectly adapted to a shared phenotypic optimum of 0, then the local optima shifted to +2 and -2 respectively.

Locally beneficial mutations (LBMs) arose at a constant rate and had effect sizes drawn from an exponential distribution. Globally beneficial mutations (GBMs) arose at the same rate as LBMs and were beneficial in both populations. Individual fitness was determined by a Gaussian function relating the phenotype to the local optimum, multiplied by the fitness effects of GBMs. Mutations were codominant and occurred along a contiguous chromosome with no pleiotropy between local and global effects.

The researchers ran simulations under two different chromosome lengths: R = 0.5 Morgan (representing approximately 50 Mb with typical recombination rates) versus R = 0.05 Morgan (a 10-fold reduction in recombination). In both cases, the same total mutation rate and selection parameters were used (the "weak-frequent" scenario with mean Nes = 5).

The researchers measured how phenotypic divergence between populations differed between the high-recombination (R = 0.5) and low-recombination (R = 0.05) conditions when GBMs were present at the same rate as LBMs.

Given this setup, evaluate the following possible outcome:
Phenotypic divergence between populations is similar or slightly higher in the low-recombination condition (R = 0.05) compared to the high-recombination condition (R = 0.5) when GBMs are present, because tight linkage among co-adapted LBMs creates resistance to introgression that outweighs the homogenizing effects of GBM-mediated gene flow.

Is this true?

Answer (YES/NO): NO